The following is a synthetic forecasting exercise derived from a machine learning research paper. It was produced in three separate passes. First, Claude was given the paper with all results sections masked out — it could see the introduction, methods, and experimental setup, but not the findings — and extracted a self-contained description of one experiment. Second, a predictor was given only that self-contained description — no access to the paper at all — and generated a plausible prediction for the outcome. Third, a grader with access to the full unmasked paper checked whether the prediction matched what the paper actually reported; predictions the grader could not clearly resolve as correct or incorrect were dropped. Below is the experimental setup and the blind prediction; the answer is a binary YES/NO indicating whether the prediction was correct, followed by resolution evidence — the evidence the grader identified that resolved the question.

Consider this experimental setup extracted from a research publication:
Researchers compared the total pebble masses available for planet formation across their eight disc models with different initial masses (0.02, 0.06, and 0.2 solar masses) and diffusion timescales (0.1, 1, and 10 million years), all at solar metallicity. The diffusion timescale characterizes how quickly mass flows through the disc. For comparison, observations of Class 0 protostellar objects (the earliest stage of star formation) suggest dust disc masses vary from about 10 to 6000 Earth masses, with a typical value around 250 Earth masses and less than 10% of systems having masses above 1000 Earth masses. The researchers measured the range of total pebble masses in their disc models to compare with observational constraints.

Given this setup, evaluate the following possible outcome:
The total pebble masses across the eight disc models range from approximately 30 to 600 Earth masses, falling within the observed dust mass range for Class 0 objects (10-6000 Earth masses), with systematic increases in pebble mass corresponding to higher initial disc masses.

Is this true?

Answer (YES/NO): NO